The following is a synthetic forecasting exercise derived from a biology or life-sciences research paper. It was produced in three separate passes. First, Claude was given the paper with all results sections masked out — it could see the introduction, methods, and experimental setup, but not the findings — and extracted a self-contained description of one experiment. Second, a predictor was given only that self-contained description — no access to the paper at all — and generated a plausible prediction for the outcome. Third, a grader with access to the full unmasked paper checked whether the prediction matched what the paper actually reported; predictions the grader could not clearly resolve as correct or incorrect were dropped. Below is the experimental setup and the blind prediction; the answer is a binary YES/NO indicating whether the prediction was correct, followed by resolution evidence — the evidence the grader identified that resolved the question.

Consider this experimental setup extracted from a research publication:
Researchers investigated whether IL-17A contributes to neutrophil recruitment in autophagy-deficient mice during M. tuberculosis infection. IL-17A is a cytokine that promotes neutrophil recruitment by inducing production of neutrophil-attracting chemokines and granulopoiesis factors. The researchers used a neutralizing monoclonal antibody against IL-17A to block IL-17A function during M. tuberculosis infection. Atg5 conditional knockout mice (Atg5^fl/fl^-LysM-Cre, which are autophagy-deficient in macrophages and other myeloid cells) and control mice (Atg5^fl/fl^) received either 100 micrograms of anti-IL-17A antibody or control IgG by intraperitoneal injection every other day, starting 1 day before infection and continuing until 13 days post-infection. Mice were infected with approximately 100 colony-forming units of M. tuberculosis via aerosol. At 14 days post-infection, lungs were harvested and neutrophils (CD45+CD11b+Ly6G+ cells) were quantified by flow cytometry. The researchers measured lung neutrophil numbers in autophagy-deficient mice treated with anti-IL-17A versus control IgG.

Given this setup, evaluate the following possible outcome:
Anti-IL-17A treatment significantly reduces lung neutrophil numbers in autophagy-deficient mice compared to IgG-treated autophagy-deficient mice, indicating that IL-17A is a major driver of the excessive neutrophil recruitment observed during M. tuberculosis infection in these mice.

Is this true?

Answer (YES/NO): NO